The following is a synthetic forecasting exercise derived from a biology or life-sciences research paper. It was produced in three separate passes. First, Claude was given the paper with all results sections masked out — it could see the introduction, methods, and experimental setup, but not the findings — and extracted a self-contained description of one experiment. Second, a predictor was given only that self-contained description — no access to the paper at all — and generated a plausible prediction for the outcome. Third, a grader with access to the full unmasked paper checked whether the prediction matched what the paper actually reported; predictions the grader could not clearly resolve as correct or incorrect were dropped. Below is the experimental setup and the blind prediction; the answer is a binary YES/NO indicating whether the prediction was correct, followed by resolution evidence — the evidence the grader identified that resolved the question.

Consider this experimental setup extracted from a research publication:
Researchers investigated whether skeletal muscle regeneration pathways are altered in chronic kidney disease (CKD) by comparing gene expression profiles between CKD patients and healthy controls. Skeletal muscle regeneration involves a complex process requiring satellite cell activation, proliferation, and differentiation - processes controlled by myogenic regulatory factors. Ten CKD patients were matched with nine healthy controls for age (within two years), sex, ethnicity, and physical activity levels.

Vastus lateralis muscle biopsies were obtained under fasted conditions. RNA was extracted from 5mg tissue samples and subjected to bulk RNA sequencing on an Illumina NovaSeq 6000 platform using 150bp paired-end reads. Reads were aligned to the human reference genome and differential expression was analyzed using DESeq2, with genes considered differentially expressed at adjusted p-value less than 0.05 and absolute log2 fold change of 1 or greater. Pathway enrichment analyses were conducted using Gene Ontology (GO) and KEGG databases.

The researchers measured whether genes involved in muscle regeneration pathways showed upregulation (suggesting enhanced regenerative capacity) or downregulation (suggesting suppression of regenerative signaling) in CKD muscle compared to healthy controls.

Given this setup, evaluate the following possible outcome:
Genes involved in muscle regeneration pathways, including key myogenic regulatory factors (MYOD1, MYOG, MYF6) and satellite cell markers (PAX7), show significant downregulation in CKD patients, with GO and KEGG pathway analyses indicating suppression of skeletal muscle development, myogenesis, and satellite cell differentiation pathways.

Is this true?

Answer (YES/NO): NO